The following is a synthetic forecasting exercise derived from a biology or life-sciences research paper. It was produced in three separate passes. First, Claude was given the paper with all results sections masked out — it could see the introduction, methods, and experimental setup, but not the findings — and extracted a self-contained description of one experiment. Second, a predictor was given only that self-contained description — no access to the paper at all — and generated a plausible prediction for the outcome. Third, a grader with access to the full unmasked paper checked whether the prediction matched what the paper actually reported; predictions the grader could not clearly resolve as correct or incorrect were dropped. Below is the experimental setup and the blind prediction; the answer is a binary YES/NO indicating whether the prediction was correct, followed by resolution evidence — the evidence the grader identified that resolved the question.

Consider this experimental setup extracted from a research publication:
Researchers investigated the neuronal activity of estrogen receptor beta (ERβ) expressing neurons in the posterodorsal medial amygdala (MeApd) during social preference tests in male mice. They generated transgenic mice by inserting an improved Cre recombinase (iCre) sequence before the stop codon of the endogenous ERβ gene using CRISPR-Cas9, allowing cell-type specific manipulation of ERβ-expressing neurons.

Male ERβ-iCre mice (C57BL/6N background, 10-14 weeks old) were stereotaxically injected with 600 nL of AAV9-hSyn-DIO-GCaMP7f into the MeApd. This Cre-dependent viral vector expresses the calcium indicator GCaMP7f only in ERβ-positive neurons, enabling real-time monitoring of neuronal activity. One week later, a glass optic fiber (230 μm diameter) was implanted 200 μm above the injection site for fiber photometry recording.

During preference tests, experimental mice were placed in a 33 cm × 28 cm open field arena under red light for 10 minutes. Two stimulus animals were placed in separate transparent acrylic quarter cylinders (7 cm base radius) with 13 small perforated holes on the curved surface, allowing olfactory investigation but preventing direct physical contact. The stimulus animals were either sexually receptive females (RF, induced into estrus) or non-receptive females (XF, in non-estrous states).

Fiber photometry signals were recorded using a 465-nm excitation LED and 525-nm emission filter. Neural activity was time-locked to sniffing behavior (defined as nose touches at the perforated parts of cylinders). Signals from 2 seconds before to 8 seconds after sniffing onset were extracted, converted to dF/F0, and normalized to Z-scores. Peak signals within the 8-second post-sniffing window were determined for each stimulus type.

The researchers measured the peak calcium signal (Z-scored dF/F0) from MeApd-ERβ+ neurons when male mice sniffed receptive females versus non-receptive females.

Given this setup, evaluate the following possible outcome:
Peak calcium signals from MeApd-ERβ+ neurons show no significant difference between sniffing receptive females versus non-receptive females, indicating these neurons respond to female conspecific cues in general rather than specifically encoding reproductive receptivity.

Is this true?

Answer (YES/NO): NO